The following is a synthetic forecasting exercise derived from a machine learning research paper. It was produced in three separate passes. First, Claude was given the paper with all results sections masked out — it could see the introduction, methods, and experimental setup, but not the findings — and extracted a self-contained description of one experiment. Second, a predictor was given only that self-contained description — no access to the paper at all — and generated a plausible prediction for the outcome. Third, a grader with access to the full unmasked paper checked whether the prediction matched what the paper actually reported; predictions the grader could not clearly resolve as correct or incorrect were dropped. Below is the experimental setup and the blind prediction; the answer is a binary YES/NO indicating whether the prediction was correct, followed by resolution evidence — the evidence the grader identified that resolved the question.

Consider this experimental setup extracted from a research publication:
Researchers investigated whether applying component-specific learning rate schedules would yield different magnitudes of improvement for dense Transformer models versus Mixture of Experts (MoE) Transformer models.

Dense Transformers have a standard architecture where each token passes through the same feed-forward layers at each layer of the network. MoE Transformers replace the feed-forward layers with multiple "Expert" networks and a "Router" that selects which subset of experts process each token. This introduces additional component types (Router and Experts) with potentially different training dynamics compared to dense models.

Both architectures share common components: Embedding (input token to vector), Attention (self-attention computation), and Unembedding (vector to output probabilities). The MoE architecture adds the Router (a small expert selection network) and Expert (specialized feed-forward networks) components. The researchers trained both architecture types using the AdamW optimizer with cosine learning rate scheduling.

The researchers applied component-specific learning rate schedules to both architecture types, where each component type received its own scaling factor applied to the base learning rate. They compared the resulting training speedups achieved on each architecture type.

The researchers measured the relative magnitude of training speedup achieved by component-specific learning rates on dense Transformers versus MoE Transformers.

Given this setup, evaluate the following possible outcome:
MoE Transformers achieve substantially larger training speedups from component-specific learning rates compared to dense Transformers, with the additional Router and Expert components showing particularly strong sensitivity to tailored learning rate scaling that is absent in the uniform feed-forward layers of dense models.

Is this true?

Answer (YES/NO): YES